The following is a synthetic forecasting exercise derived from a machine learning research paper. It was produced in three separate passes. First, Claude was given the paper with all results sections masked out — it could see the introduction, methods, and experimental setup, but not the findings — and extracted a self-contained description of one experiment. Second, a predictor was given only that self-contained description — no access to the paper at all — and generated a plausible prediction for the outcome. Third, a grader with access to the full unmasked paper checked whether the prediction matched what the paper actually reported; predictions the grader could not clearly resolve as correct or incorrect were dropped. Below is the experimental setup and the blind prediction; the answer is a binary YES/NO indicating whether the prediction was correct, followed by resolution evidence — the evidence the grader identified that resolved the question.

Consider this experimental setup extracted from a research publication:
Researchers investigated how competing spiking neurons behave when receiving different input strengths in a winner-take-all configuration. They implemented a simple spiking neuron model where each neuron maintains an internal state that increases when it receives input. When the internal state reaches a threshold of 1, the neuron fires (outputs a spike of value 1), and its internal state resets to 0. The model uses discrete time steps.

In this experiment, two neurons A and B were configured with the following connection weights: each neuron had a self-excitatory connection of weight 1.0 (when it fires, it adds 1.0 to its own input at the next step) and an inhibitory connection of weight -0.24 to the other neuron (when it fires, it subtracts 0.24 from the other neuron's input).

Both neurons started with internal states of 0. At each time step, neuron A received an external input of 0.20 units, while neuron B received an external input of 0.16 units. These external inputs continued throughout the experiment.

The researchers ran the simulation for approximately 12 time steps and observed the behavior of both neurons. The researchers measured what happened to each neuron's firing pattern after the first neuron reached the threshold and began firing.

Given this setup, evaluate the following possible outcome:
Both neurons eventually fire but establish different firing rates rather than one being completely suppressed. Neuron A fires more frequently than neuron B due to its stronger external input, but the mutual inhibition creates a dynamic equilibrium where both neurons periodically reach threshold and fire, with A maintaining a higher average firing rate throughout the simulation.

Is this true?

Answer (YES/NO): NO